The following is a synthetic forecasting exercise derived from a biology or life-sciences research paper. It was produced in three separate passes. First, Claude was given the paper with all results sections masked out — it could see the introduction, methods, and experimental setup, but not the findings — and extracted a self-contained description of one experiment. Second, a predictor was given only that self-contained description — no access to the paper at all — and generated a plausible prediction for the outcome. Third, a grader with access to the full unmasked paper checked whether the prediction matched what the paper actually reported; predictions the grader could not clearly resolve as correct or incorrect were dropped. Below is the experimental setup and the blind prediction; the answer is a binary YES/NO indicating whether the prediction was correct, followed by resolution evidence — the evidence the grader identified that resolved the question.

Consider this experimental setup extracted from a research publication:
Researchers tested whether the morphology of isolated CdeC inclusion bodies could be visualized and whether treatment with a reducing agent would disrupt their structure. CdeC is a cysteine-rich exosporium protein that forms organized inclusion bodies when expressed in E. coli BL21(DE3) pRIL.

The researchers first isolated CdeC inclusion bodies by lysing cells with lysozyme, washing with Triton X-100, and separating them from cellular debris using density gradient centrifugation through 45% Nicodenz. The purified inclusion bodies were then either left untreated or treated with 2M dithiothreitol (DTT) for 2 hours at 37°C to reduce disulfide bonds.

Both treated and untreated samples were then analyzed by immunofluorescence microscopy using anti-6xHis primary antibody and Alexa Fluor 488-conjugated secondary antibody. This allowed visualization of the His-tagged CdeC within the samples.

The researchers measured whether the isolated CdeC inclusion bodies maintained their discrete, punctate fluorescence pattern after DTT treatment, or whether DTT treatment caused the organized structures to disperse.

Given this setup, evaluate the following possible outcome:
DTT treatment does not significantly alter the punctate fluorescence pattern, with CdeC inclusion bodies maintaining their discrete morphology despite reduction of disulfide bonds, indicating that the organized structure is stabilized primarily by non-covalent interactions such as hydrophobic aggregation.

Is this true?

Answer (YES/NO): NO